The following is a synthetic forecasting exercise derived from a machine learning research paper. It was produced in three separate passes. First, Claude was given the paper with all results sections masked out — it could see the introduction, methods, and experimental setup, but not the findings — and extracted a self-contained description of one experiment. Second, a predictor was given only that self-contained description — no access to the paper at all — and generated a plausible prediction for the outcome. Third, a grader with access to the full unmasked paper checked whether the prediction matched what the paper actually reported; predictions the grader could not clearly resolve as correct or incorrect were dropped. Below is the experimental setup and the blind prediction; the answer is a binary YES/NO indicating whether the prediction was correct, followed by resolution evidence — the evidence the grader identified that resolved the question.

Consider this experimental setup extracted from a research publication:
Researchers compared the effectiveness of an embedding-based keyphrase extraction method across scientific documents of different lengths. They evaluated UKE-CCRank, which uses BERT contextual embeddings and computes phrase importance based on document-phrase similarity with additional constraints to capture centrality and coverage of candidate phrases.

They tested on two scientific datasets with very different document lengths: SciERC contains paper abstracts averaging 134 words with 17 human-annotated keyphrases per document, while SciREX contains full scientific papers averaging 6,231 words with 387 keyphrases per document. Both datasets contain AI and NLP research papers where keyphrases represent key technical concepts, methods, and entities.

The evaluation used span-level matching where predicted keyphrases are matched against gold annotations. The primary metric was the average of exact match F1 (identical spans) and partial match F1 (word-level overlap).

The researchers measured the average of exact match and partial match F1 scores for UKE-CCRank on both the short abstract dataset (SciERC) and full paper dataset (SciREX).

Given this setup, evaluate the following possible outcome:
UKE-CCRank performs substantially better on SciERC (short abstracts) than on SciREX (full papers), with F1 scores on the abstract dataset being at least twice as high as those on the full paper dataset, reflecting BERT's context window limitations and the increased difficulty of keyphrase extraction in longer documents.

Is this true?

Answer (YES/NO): YES